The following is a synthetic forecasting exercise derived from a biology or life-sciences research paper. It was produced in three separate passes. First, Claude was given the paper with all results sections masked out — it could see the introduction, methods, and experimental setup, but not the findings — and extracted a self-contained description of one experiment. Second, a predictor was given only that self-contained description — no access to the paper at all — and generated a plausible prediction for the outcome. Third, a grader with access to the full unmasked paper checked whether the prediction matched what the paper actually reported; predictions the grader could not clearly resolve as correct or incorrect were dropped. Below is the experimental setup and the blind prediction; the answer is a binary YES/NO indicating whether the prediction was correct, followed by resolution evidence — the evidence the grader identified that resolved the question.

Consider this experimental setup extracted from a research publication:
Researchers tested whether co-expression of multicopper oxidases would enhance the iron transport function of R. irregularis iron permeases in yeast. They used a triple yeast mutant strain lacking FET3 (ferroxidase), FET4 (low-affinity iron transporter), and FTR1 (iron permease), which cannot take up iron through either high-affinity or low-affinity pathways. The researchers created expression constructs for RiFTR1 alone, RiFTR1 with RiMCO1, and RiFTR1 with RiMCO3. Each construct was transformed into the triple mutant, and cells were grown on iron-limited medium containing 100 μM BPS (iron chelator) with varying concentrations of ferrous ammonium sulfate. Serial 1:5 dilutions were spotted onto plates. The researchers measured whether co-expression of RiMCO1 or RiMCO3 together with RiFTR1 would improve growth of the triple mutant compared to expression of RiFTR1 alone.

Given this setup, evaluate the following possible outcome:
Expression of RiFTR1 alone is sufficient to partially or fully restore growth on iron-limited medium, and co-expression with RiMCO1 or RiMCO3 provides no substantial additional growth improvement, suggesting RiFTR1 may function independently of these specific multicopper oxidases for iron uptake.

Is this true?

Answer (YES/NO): YES